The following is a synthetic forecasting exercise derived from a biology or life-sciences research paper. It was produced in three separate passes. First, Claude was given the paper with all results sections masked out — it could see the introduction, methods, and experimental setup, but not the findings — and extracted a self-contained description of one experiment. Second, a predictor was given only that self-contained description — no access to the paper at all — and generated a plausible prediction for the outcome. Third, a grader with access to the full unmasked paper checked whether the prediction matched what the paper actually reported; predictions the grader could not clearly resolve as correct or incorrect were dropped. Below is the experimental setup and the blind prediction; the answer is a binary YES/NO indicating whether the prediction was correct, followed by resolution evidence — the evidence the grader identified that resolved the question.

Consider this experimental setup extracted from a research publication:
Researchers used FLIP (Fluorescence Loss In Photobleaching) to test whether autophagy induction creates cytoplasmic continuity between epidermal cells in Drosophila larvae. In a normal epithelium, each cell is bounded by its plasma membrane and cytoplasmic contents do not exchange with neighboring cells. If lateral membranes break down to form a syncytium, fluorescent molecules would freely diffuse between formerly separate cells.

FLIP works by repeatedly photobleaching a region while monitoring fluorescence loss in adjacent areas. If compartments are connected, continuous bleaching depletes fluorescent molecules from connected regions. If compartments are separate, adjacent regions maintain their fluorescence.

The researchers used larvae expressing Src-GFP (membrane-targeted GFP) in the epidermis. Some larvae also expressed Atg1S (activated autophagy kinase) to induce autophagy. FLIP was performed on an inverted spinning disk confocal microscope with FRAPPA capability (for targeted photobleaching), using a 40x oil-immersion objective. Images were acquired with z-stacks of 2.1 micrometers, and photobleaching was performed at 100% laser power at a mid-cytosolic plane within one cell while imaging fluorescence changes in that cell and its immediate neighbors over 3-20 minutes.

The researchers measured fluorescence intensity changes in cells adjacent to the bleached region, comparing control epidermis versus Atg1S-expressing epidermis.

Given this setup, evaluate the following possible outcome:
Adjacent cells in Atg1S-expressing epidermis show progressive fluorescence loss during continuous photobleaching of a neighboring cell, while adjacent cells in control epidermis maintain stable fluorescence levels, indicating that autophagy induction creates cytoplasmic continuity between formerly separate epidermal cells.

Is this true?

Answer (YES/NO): YES